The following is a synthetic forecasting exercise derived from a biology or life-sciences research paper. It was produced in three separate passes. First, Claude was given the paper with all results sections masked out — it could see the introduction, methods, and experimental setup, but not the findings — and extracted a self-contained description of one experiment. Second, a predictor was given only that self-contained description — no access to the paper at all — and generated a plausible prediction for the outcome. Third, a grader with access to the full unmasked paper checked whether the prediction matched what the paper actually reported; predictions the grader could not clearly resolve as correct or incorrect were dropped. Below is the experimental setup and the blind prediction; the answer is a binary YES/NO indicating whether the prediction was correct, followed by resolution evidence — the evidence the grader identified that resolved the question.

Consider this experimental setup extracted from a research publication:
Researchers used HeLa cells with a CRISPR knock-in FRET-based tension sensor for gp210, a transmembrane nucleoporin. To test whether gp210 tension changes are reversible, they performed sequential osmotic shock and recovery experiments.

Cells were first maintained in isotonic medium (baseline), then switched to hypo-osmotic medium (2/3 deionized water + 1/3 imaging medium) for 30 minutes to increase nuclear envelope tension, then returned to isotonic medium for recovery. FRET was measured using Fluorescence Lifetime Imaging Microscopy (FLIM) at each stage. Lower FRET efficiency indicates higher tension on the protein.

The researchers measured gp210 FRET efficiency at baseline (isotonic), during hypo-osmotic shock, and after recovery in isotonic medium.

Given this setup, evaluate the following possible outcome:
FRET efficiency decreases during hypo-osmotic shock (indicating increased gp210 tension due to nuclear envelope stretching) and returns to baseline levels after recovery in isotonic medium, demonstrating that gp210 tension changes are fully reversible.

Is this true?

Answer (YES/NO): NO